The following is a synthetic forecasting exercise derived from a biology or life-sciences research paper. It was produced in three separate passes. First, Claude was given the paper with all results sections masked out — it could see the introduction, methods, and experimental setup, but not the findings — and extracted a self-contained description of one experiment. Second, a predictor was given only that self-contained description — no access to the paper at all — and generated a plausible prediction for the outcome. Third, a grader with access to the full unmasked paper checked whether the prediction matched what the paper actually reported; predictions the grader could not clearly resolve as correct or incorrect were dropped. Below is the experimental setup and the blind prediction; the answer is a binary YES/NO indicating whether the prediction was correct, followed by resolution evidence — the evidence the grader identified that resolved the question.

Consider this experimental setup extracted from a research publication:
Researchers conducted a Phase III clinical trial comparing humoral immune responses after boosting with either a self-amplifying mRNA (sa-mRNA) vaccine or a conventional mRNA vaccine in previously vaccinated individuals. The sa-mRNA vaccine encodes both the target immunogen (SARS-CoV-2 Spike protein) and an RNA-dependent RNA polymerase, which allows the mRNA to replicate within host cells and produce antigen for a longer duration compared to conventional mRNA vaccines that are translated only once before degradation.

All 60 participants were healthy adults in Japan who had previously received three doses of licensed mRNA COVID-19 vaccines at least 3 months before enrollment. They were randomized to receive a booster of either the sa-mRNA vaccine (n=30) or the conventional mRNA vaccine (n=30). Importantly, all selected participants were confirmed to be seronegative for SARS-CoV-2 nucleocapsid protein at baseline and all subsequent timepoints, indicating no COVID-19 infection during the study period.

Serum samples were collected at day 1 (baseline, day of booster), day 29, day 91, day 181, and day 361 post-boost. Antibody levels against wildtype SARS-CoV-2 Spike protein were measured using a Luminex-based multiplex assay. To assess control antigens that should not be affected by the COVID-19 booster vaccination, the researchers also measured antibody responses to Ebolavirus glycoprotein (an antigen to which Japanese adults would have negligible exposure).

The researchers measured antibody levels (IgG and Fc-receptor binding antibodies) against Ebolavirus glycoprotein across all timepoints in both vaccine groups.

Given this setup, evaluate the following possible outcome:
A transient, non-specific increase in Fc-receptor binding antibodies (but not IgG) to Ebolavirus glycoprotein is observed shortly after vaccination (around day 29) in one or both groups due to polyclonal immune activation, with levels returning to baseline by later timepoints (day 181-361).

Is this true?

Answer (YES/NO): NO